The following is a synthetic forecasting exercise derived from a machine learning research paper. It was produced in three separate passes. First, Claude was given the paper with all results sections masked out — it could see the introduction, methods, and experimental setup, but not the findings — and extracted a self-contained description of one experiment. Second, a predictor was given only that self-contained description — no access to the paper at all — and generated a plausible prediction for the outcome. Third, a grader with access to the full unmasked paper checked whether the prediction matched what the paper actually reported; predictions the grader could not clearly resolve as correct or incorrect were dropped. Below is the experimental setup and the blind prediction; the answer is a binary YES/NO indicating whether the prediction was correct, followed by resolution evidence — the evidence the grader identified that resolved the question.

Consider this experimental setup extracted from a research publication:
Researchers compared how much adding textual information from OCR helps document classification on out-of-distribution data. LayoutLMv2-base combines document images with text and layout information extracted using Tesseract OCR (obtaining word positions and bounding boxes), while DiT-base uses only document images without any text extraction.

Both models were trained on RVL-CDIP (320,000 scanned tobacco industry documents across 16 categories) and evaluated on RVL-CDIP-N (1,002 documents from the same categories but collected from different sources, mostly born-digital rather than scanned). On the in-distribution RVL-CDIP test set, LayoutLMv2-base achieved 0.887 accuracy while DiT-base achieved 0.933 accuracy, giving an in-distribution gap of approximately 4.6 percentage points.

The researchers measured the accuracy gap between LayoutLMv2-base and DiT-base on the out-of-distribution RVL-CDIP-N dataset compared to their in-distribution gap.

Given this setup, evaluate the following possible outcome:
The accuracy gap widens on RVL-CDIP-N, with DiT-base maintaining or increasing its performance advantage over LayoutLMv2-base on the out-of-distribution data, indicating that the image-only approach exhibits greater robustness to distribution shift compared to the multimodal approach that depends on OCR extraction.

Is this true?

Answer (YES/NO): YES